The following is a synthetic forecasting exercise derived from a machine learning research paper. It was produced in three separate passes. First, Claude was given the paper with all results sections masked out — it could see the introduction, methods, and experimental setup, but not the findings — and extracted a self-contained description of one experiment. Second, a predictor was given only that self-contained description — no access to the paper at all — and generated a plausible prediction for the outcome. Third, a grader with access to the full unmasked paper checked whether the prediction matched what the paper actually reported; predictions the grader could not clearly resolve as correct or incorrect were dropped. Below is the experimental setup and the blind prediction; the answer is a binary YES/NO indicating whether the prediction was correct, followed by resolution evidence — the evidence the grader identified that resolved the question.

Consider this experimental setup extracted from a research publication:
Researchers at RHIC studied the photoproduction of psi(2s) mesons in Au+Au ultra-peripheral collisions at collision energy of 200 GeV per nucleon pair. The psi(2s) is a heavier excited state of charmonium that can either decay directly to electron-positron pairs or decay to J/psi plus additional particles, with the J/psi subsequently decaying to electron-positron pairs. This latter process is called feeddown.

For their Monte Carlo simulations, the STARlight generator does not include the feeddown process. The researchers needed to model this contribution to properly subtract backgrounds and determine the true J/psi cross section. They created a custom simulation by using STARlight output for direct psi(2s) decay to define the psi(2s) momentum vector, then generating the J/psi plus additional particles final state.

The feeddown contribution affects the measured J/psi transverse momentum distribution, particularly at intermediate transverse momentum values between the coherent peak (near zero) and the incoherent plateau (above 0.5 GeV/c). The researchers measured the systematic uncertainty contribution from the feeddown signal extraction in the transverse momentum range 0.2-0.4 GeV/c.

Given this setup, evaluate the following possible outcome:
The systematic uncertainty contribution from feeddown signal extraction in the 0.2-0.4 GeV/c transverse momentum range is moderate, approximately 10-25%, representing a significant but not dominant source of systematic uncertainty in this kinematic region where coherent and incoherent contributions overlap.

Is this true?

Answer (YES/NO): NO